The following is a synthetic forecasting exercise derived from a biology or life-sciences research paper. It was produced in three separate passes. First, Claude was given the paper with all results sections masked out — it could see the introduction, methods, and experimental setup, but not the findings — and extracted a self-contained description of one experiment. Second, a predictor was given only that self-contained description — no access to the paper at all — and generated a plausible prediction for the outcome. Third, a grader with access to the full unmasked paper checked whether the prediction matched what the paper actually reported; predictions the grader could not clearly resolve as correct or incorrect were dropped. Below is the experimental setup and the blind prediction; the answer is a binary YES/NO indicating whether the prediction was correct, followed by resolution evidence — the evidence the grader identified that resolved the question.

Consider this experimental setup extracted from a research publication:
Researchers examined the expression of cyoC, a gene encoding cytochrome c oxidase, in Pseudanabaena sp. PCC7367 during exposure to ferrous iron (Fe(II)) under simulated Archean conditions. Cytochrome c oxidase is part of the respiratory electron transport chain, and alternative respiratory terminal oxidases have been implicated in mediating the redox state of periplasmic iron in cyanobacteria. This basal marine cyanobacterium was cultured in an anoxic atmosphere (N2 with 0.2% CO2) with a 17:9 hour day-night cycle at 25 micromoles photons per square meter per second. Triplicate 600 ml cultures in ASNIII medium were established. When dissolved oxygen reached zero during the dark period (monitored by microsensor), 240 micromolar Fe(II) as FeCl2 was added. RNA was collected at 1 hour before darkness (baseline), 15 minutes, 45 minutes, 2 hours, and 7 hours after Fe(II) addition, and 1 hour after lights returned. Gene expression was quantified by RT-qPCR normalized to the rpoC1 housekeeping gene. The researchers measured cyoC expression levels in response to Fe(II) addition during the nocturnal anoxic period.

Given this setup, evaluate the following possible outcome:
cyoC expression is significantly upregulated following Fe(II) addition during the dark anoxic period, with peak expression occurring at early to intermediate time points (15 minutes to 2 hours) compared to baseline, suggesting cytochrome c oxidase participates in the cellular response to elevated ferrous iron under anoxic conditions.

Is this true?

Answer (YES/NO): YES